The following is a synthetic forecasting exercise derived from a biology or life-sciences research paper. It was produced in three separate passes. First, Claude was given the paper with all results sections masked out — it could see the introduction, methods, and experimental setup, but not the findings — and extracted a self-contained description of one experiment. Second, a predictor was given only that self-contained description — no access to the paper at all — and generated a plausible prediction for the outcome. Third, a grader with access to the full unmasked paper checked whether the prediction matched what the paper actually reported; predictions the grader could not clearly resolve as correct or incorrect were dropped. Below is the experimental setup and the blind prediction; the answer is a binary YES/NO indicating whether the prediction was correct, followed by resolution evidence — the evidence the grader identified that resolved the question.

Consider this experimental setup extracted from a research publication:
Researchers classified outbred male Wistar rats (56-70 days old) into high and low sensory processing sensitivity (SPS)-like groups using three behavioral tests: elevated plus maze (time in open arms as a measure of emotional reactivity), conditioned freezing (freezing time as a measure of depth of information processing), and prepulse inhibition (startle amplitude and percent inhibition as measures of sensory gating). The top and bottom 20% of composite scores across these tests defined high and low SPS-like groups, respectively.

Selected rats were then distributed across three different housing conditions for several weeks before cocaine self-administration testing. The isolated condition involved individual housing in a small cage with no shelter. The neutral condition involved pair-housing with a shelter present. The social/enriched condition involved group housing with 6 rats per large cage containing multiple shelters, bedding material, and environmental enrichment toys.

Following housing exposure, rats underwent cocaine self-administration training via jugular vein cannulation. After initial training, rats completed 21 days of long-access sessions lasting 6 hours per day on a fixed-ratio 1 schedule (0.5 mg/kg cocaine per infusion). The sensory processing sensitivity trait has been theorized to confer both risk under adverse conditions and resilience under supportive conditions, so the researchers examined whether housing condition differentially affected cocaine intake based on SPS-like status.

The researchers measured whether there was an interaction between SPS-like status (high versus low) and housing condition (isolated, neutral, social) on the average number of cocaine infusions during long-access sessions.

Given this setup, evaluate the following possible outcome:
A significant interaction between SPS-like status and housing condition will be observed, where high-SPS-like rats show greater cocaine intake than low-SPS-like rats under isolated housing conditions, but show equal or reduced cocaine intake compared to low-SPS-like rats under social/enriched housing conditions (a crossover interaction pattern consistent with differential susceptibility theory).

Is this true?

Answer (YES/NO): NO